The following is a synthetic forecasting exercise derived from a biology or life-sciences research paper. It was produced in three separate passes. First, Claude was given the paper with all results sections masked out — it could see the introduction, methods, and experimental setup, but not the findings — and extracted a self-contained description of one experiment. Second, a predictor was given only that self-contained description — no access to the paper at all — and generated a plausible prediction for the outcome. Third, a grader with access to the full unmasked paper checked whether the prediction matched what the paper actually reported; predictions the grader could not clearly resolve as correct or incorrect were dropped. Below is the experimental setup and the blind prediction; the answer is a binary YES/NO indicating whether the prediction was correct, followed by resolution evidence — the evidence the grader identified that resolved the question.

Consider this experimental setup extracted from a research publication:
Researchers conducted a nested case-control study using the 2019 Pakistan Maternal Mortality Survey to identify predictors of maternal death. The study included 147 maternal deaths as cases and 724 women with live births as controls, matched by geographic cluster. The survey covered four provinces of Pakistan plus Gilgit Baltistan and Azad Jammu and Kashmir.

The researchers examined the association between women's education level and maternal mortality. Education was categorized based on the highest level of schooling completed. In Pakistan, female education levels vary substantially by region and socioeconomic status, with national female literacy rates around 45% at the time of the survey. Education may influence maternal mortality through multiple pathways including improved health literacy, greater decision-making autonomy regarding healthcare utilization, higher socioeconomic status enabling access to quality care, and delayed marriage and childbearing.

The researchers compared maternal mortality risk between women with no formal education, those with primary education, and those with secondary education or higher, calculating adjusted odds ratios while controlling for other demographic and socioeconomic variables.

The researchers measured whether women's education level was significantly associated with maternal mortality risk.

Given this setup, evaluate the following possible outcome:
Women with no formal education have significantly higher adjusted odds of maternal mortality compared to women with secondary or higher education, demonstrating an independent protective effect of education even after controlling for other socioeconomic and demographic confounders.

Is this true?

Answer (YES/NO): YES